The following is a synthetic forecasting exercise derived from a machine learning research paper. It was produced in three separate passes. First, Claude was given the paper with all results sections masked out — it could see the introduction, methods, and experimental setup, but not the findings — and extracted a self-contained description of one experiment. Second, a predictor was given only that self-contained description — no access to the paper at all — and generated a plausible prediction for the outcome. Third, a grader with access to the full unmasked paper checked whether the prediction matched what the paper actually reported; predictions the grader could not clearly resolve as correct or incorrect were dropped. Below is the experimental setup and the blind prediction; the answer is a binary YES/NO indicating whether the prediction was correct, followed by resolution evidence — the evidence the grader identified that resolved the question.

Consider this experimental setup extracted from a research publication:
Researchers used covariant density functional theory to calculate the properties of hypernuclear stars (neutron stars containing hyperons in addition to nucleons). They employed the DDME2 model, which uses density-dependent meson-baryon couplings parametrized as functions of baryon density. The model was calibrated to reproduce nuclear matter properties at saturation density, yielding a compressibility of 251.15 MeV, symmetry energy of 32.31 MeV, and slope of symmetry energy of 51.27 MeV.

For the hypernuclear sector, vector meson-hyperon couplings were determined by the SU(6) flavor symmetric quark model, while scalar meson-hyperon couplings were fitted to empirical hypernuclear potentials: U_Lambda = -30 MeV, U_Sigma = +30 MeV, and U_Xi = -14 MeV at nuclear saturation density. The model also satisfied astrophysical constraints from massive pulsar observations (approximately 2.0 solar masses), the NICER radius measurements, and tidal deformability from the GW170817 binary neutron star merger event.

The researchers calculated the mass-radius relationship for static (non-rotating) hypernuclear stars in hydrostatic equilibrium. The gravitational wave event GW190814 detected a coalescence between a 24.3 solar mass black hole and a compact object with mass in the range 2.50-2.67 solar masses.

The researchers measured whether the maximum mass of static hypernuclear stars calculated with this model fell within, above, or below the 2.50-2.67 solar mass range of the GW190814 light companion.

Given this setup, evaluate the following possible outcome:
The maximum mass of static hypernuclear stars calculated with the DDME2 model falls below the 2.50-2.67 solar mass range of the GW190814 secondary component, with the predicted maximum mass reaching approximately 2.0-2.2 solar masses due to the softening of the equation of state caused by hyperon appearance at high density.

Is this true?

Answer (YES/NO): YES